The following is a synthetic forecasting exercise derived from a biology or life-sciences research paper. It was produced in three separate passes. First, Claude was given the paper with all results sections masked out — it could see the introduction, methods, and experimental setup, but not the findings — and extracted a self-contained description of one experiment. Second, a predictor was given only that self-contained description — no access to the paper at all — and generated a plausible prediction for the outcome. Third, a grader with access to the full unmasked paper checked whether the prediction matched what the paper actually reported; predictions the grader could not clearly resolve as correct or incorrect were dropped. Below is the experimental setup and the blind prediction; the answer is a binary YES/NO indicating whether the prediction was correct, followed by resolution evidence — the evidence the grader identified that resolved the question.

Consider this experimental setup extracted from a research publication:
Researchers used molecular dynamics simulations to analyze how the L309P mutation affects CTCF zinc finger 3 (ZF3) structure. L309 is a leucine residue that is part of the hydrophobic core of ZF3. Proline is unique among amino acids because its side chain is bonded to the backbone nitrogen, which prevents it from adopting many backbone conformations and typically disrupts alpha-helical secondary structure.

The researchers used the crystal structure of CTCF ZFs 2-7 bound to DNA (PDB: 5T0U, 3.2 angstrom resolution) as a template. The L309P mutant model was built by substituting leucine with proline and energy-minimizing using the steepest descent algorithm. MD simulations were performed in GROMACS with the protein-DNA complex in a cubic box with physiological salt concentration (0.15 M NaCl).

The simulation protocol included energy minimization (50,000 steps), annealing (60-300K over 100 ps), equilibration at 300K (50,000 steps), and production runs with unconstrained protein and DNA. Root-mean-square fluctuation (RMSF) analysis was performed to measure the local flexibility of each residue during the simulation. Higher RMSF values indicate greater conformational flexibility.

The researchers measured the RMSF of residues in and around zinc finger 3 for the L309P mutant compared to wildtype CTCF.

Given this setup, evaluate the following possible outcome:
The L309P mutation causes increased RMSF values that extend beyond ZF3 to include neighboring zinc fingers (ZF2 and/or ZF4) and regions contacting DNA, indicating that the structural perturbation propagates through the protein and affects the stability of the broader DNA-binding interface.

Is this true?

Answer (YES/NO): NO